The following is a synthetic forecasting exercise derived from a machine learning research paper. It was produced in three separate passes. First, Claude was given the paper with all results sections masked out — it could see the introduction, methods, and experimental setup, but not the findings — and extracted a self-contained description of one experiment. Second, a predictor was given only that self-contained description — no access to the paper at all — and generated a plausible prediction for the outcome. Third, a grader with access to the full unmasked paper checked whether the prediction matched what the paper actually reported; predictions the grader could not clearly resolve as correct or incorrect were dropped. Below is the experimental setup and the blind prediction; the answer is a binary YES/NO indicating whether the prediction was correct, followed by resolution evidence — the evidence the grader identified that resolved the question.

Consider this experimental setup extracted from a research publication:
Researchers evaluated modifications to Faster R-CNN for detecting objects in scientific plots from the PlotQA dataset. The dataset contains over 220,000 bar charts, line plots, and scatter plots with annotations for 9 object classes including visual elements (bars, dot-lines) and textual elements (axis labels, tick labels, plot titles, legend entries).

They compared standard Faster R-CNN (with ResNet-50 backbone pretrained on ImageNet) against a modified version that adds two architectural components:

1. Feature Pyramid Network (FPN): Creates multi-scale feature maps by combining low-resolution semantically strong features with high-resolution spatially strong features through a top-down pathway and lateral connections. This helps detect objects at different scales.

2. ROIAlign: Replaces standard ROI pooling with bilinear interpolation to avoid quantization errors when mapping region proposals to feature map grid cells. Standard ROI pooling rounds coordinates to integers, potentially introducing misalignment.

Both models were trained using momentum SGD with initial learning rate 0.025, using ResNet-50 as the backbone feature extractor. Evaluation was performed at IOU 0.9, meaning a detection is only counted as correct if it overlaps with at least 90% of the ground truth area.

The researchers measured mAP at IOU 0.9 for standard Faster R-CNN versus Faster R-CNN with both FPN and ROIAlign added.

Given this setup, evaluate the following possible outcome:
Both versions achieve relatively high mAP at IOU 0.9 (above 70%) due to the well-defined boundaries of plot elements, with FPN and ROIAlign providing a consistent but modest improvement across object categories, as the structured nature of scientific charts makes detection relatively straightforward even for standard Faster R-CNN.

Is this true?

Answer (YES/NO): NO